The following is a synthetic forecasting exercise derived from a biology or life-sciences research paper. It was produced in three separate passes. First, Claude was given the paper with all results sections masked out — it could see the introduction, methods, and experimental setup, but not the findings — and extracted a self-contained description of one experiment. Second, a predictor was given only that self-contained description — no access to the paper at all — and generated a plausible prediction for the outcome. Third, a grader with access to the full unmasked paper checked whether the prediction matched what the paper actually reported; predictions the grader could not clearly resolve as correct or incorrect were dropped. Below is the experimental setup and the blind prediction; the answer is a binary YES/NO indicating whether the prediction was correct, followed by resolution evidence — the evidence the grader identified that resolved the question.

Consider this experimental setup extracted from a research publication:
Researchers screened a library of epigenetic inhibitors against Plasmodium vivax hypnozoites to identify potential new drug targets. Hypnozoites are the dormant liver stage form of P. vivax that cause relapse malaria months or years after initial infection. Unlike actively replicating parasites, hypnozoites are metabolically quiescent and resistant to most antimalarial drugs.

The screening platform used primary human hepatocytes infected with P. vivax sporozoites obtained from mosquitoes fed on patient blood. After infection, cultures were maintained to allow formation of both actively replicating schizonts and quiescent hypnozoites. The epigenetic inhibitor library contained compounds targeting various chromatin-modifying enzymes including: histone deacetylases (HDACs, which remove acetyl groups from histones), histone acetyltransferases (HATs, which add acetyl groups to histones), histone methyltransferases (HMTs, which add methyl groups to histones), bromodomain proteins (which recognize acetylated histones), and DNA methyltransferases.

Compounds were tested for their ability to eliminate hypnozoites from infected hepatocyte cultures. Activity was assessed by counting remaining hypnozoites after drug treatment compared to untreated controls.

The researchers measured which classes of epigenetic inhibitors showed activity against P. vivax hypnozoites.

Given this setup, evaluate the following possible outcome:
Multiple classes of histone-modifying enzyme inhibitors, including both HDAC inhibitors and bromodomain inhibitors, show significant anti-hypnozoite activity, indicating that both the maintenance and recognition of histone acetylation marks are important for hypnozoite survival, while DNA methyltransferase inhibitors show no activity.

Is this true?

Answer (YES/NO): NO